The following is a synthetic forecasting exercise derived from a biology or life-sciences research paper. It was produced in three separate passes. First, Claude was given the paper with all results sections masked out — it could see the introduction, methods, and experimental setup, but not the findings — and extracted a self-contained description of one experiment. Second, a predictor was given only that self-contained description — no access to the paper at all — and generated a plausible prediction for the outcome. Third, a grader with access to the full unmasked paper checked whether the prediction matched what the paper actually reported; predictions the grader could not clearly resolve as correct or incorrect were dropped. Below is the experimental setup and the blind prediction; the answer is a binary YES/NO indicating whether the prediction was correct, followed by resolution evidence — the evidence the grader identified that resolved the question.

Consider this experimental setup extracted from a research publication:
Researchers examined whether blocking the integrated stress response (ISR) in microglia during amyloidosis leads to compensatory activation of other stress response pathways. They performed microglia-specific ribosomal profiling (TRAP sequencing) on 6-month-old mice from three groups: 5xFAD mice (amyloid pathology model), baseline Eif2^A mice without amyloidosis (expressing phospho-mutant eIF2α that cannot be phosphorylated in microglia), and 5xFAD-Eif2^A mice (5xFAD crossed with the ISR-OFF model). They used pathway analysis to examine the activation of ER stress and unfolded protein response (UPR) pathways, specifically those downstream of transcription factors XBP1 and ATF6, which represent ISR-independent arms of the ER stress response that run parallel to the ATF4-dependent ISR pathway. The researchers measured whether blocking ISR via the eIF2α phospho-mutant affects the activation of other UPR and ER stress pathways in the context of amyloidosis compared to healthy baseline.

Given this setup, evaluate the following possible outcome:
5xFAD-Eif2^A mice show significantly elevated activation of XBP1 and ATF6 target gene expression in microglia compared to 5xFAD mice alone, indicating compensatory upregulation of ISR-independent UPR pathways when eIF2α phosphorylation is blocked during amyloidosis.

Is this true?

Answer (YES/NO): NO